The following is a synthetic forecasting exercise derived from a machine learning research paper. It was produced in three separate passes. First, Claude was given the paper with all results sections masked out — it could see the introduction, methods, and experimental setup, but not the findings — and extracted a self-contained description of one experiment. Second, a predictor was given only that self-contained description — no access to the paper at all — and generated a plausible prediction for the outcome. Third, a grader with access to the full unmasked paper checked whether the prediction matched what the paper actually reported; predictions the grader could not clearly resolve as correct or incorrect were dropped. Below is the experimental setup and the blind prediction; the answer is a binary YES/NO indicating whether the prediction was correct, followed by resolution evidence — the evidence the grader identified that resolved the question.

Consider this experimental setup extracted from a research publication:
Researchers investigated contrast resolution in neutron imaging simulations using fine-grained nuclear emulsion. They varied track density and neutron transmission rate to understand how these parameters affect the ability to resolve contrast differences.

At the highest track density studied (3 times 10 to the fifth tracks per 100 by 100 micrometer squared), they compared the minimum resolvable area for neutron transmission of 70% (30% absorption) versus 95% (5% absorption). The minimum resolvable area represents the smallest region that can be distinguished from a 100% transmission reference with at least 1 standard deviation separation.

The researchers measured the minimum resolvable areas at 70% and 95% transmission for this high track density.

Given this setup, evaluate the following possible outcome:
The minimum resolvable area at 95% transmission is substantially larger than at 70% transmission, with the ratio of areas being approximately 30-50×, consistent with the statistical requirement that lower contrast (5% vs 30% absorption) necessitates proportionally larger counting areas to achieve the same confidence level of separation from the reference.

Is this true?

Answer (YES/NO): NO